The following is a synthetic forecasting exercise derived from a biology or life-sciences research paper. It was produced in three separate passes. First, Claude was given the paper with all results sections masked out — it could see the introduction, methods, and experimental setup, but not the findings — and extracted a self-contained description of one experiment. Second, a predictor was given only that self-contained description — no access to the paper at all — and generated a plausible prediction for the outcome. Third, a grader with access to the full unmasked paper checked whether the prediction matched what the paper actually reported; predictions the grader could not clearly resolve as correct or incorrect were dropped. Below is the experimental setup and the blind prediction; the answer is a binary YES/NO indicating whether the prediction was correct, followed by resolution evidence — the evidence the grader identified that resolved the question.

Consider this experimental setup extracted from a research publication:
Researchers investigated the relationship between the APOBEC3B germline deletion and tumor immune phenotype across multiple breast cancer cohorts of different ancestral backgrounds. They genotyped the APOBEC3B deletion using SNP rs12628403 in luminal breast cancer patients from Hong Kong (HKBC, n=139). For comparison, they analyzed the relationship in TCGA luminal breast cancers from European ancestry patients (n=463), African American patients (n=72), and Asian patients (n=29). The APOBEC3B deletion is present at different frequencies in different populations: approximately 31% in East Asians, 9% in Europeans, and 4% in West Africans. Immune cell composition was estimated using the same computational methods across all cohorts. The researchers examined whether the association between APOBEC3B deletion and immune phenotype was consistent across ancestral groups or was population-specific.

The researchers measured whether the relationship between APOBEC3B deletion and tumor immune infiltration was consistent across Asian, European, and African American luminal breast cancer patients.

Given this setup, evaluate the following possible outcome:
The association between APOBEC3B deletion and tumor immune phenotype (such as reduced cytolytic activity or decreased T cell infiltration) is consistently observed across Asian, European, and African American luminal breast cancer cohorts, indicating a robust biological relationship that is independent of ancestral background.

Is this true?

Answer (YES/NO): NO